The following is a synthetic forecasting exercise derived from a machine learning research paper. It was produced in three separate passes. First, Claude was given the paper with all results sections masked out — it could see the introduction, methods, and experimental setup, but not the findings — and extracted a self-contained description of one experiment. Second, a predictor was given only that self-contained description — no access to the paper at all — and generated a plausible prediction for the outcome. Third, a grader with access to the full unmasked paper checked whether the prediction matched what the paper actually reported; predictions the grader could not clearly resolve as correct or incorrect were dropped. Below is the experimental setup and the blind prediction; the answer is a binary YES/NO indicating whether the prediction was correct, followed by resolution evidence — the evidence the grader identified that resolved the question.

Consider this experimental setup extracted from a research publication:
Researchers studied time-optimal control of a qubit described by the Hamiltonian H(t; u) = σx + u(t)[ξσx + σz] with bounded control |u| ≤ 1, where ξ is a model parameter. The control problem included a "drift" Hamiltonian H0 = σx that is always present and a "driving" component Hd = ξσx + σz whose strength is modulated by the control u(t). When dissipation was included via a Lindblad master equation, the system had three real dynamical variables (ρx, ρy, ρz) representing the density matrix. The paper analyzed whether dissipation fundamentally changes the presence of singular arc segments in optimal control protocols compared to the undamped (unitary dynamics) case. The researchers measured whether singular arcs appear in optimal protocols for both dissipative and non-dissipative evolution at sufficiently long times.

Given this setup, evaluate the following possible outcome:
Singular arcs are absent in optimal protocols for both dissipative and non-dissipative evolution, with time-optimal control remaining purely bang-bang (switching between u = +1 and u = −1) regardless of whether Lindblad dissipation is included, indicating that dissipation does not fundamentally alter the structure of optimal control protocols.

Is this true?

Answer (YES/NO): NO